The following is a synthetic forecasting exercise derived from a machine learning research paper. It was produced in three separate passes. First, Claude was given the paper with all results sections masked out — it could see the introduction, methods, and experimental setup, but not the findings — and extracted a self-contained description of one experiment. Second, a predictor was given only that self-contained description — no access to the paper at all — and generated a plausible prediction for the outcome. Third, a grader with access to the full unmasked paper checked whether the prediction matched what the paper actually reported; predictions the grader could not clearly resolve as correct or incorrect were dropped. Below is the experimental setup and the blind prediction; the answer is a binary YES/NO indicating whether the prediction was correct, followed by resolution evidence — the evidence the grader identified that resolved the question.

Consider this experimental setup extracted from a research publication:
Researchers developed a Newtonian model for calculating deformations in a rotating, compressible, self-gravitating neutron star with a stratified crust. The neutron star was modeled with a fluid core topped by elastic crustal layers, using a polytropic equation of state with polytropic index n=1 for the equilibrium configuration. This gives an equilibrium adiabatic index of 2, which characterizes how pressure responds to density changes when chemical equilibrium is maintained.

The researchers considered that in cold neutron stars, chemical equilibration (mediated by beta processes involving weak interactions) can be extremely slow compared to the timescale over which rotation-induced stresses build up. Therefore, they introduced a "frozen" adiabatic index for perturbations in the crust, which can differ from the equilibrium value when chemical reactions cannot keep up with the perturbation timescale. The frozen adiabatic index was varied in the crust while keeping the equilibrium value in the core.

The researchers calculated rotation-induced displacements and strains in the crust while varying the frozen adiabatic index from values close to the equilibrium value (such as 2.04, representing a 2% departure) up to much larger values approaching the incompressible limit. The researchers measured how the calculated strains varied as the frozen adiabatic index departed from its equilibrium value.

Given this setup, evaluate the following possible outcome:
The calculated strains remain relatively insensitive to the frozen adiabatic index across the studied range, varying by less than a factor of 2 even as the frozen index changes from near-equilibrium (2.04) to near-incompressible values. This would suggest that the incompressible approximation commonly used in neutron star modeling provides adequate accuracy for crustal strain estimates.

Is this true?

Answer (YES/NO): NO